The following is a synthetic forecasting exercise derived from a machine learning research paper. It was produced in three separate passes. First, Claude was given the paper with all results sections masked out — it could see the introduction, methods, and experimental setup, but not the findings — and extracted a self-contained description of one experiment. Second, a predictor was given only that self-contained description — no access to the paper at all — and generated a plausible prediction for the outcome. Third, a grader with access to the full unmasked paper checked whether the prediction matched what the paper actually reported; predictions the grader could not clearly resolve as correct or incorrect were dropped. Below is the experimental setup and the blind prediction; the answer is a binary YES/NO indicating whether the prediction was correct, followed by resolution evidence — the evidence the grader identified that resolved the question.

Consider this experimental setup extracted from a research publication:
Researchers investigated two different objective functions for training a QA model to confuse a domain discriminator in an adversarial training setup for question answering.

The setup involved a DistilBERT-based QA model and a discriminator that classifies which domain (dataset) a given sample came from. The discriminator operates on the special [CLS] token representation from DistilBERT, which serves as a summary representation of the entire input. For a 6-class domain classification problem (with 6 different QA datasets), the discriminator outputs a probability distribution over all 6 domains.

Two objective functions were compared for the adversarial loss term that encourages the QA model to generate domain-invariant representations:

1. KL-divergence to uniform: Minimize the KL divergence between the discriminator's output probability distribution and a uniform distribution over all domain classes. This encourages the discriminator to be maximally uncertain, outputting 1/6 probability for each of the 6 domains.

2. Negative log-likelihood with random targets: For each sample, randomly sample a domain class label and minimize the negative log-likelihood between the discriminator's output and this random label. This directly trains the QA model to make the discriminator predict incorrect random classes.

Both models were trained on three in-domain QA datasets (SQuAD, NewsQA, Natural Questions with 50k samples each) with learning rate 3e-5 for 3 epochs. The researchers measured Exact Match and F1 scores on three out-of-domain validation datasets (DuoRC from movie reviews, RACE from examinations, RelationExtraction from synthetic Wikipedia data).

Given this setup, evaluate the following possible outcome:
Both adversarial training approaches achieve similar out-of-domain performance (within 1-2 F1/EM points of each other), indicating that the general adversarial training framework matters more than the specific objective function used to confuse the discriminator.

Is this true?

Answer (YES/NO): YES